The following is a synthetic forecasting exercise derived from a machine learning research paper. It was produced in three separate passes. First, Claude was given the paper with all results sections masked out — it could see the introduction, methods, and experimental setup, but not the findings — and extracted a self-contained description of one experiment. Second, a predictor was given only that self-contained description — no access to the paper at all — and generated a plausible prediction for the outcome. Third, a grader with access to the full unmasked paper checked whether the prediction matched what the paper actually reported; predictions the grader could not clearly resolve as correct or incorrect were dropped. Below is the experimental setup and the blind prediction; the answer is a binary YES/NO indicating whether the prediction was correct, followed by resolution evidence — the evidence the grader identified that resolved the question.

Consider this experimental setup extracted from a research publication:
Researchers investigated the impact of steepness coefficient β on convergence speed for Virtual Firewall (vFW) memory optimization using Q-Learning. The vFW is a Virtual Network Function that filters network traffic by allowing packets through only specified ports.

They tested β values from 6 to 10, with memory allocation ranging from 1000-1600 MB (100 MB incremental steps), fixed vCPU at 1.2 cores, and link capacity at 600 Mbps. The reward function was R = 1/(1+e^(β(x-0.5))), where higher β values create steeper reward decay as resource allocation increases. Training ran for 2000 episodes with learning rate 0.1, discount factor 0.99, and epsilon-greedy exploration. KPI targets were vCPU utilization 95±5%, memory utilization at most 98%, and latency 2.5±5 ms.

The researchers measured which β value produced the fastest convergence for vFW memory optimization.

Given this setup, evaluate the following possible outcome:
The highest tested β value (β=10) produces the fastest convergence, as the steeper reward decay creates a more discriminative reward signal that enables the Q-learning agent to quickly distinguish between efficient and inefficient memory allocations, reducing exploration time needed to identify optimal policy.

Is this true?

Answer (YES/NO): NO